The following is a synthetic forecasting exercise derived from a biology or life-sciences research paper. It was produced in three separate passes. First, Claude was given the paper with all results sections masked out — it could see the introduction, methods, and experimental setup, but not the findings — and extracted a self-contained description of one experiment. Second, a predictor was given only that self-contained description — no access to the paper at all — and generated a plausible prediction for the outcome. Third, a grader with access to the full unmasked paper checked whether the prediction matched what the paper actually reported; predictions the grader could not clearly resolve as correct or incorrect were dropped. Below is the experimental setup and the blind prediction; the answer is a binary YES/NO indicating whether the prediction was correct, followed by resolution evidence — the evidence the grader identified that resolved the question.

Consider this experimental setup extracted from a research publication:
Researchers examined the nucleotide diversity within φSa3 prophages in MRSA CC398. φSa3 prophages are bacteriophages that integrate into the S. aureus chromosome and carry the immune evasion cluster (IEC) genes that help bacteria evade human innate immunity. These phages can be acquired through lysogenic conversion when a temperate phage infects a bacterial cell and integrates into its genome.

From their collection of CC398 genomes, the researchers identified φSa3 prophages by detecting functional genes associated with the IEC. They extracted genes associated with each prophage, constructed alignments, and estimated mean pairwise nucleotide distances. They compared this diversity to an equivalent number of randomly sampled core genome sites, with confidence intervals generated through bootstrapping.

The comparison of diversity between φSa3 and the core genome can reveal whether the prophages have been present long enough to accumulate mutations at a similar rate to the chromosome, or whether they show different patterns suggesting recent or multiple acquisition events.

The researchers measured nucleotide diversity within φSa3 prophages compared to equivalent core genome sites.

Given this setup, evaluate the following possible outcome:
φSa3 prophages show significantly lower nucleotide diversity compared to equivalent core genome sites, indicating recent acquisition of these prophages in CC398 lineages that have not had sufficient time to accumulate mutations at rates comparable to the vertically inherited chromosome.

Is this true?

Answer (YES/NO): NO